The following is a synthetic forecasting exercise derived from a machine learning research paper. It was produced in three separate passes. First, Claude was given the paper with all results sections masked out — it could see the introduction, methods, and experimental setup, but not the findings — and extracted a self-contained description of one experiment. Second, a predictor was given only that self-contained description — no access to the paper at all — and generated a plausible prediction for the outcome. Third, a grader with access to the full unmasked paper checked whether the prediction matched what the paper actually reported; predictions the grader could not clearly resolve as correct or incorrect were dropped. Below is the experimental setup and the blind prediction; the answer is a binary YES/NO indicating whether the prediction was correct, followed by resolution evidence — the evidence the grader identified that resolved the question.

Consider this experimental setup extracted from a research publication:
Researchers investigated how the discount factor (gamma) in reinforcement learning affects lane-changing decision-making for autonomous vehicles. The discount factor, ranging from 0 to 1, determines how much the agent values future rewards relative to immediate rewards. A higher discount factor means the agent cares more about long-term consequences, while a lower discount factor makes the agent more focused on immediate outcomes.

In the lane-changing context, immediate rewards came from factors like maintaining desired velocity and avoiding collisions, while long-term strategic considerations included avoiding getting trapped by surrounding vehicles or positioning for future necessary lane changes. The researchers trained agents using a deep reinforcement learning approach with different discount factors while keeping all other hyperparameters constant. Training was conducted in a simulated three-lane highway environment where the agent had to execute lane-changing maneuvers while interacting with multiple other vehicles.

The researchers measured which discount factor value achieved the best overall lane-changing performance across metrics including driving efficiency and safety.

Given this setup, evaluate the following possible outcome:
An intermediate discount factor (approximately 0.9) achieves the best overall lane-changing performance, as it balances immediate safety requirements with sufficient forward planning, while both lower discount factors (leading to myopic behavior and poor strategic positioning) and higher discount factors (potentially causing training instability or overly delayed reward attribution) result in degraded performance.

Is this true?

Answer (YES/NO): YES